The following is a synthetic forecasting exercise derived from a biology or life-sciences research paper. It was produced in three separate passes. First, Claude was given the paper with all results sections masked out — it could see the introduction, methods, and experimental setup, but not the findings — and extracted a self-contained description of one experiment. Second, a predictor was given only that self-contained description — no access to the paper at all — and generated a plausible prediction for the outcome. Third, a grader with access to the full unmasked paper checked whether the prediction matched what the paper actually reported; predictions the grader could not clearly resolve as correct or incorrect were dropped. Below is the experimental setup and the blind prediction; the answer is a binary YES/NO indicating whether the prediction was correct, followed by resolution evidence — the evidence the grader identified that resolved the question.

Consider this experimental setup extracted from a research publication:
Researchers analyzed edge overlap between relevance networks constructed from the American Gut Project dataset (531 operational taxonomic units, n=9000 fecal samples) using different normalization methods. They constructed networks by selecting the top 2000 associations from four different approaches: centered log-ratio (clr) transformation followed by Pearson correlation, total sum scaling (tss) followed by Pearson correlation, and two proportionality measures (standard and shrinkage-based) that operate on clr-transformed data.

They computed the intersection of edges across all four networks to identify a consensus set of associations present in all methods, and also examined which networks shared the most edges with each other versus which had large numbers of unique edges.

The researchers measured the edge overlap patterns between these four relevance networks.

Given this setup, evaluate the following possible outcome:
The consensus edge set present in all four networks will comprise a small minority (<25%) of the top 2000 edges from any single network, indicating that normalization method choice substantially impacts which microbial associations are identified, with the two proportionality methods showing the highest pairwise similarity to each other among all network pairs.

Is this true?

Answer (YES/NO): NO